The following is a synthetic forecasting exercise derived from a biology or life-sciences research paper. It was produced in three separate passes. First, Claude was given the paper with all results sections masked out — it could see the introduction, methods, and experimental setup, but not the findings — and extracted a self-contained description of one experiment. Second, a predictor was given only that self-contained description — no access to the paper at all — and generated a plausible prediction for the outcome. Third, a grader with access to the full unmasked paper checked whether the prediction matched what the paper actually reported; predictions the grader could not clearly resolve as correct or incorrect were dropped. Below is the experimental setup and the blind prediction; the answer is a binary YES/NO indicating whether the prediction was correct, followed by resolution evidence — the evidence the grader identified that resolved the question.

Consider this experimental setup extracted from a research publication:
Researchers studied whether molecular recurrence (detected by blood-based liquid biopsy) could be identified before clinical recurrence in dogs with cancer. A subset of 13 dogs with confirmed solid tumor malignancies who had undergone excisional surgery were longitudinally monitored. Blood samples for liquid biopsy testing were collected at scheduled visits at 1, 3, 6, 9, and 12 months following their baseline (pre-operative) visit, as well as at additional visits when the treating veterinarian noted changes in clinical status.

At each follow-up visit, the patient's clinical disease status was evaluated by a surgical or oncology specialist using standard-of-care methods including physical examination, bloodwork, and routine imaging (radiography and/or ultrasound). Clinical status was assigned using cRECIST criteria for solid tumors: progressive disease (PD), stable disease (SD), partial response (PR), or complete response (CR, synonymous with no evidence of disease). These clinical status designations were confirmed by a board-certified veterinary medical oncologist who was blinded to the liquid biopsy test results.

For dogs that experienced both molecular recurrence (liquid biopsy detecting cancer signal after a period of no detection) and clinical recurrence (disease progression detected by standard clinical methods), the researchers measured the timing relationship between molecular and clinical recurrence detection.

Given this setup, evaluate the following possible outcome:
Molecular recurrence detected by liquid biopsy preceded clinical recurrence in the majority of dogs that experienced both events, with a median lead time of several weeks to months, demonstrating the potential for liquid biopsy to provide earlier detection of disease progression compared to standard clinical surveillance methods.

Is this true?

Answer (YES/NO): YES